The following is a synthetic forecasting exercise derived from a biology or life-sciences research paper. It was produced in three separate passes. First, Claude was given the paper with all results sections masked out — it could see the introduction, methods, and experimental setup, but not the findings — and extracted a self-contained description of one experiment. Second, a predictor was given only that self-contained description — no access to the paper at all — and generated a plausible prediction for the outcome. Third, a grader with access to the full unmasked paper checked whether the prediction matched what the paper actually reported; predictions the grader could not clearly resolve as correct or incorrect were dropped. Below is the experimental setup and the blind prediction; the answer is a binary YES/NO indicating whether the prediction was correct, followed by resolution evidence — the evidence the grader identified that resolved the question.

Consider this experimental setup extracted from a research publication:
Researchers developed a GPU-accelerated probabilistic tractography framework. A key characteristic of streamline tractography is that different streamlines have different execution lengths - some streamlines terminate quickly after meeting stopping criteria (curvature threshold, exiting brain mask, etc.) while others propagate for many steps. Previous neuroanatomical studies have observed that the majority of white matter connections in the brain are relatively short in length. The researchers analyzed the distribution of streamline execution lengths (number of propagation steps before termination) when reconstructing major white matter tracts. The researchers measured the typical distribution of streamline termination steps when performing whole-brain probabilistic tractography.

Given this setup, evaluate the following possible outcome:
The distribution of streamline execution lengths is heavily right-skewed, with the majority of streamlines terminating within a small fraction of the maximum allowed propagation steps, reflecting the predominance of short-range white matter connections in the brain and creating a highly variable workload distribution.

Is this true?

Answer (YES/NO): YES